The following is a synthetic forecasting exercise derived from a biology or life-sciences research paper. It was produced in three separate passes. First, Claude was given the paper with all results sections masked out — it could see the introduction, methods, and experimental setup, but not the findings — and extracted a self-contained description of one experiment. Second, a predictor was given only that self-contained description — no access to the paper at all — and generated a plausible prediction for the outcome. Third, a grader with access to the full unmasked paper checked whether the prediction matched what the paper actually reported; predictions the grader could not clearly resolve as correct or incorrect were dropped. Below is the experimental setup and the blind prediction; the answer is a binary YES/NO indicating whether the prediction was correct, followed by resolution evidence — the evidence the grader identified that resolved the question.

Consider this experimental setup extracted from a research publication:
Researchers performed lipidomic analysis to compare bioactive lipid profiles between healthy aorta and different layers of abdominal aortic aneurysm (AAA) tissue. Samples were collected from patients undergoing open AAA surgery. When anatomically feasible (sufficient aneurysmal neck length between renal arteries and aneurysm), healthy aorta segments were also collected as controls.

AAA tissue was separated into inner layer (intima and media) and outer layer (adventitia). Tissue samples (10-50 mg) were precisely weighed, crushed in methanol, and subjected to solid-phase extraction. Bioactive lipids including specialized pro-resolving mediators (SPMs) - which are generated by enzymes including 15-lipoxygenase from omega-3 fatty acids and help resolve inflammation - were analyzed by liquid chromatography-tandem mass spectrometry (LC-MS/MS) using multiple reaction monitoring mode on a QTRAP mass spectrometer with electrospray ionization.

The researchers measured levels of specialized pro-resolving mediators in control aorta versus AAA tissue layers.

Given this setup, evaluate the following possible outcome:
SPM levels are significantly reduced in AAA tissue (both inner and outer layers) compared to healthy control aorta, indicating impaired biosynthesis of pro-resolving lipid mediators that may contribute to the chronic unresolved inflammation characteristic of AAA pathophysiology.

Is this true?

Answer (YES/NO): NO